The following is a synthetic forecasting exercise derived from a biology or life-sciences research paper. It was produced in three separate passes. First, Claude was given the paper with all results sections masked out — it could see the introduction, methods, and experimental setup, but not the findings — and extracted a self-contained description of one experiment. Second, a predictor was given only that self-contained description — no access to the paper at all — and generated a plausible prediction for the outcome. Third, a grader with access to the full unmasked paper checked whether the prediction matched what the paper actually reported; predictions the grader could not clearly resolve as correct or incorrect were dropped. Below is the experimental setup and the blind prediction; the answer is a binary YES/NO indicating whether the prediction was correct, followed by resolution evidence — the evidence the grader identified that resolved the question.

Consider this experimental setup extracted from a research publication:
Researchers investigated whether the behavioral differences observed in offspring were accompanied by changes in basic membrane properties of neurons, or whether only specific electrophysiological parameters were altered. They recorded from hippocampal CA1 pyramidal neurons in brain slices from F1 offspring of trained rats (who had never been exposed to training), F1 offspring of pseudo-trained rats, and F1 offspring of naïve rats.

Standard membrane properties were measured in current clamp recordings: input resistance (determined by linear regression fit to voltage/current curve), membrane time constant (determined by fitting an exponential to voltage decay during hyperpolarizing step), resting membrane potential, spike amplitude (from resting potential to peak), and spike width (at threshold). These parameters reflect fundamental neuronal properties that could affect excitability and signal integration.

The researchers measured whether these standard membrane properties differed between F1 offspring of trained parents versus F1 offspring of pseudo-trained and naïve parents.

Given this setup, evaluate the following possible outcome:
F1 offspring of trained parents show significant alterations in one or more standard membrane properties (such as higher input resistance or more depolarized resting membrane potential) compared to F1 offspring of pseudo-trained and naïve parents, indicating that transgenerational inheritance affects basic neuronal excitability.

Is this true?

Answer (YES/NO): NO